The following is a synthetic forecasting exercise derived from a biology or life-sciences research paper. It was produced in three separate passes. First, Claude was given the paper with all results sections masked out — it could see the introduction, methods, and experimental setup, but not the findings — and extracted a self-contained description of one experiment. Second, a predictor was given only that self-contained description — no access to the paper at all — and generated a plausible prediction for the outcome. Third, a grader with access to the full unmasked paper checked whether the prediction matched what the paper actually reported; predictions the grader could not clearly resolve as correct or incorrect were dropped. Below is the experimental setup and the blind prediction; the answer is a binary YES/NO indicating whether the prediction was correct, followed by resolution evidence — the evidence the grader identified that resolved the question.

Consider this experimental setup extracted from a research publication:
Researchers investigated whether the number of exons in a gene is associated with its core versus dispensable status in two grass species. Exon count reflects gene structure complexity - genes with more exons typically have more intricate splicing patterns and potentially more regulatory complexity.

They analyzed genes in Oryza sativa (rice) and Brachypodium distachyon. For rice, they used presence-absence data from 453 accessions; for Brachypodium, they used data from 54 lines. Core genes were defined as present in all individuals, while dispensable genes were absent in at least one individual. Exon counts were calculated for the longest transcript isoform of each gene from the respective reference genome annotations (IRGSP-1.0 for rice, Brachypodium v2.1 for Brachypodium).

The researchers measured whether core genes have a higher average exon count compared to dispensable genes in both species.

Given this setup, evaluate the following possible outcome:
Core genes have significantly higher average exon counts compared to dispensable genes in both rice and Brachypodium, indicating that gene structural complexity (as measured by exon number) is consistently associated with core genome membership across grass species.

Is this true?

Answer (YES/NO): YES